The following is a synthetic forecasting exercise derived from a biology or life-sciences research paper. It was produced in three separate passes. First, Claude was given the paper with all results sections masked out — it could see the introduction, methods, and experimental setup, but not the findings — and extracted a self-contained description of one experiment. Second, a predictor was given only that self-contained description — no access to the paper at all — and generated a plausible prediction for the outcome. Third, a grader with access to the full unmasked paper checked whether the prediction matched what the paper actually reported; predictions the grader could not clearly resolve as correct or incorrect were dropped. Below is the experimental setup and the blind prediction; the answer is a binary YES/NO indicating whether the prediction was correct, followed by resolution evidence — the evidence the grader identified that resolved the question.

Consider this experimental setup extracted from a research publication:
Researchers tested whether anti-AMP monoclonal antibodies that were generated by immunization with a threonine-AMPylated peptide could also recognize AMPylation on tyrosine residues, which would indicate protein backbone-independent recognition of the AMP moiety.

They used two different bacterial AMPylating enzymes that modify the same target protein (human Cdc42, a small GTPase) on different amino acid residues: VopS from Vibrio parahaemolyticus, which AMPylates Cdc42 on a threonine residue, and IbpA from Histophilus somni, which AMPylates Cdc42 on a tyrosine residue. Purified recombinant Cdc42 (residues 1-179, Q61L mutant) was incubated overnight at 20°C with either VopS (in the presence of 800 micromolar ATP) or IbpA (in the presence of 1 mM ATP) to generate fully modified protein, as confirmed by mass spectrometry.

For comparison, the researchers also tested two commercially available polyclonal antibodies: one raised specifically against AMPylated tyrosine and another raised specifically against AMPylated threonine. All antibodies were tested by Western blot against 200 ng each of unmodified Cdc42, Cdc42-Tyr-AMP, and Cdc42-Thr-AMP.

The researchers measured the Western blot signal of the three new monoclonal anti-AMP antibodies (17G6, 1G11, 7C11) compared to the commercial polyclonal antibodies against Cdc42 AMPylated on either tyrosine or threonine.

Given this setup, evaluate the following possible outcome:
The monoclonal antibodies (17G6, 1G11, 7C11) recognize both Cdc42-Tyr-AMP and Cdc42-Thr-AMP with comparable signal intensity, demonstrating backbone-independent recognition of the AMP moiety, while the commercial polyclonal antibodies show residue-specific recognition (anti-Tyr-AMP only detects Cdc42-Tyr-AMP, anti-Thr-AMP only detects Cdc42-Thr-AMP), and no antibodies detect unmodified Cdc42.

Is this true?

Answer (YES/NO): NO